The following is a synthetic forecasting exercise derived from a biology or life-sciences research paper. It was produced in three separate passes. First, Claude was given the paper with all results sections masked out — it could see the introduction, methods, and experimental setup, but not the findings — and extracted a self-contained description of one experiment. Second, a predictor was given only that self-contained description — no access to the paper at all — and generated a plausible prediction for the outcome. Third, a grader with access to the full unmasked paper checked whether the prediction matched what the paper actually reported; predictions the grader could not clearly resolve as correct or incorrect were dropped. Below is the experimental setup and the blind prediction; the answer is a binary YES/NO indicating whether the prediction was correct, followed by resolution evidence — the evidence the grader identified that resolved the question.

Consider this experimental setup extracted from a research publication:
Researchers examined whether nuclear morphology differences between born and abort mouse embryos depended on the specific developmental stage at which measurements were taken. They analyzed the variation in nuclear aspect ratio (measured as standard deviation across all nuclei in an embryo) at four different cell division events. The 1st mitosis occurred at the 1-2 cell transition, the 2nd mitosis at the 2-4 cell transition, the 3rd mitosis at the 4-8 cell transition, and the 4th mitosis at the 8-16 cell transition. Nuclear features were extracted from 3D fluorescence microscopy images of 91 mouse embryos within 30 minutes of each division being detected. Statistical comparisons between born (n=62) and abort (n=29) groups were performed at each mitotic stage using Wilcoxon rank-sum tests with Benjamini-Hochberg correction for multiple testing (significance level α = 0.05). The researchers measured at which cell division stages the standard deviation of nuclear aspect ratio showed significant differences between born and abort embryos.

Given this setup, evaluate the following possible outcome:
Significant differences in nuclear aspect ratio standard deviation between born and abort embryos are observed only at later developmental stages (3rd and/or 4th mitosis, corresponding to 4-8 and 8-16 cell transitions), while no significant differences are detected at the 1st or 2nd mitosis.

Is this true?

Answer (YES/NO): NO